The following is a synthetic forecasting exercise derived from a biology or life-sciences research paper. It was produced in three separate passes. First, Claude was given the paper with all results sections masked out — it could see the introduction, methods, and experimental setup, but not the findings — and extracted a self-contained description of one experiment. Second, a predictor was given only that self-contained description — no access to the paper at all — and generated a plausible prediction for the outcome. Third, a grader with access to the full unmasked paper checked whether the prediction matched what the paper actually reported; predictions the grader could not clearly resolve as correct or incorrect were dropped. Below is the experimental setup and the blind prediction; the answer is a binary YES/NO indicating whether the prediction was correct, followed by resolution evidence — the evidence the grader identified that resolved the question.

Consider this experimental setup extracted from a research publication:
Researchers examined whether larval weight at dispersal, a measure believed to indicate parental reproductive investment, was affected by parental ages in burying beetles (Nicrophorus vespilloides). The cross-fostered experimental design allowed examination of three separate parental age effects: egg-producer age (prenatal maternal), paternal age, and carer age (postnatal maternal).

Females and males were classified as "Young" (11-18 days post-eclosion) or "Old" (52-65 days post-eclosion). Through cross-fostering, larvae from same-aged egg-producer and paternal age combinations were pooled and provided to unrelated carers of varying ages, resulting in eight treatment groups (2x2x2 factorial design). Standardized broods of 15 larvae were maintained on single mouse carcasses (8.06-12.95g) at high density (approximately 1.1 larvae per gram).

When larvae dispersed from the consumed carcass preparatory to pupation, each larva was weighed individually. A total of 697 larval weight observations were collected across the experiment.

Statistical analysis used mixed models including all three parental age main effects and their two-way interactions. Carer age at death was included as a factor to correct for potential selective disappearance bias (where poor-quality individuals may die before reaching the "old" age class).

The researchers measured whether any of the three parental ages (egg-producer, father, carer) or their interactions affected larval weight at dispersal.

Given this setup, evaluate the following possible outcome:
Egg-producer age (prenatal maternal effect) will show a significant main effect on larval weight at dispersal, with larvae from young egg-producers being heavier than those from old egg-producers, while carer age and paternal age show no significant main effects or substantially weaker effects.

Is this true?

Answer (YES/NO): NO